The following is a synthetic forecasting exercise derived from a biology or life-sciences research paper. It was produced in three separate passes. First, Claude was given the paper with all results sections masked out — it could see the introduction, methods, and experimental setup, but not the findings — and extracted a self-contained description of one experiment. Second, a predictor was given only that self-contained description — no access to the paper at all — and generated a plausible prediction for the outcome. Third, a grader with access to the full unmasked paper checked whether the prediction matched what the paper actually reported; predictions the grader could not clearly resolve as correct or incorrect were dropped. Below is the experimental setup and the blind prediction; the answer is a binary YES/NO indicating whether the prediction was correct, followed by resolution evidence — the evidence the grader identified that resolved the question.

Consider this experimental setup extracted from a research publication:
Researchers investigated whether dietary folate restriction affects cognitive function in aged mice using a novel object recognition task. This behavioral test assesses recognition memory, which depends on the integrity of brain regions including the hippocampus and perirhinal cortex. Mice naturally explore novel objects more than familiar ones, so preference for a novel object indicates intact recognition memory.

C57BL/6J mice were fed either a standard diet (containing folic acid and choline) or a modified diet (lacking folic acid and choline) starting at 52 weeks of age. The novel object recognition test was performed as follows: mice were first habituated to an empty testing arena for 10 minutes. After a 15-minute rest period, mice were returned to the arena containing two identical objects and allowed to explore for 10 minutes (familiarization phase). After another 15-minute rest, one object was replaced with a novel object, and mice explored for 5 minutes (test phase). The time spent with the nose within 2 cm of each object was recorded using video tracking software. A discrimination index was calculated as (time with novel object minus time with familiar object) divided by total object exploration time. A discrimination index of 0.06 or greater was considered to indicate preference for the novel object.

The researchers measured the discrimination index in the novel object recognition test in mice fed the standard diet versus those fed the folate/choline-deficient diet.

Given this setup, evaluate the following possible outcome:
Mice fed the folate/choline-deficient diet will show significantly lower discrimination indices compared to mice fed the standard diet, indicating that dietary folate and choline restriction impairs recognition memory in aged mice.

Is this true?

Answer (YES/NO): NO